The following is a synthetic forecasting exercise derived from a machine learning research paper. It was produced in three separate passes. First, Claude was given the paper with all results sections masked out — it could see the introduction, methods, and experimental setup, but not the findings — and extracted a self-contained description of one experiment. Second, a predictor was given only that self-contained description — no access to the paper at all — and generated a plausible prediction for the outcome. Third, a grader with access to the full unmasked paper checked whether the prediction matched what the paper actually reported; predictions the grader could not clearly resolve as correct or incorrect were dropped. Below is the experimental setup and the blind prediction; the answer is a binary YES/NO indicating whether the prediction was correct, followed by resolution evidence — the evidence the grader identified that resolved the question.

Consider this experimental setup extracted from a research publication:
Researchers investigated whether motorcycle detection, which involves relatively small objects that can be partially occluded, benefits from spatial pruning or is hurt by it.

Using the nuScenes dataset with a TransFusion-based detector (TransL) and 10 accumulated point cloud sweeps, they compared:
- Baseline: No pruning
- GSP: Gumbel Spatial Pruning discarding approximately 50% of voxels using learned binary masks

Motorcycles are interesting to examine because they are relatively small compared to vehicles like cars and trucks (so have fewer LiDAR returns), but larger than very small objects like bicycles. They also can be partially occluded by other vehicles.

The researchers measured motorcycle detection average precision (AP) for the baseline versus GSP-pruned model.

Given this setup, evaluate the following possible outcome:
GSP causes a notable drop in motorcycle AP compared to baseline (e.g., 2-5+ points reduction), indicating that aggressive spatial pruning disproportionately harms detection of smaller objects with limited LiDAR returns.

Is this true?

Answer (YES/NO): YES